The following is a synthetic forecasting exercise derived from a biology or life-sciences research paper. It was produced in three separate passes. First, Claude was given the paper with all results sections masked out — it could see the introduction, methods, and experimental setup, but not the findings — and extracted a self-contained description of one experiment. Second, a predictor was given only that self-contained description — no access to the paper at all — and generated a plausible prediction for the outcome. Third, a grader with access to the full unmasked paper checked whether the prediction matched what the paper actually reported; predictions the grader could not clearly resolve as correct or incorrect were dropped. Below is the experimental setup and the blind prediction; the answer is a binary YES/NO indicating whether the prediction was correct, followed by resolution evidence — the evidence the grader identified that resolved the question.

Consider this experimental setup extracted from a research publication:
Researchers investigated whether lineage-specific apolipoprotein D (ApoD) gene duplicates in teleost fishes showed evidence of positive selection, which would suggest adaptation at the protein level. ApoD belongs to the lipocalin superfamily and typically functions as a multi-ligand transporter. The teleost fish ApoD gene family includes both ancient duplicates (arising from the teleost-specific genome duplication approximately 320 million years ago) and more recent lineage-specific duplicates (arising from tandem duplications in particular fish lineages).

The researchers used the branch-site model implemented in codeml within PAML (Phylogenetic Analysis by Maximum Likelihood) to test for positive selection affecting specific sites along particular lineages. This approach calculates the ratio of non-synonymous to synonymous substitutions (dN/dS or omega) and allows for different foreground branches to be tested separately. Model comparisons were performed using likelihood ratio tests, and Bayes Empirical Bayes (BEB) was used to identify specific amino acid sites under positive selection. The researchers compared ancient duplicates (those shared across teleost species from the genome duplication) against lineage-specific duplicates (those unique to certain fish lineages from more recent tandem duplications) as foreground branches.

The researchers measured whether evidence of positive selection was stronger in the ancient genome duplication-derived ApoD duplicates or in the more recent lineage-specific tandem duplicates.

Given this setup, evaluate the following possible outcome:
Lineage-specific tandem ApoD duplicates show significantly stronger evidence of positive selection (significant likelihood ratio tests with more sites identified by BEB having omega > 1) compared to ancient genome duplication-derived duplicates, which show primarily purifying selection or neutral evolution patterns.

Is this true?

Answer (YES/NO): YES